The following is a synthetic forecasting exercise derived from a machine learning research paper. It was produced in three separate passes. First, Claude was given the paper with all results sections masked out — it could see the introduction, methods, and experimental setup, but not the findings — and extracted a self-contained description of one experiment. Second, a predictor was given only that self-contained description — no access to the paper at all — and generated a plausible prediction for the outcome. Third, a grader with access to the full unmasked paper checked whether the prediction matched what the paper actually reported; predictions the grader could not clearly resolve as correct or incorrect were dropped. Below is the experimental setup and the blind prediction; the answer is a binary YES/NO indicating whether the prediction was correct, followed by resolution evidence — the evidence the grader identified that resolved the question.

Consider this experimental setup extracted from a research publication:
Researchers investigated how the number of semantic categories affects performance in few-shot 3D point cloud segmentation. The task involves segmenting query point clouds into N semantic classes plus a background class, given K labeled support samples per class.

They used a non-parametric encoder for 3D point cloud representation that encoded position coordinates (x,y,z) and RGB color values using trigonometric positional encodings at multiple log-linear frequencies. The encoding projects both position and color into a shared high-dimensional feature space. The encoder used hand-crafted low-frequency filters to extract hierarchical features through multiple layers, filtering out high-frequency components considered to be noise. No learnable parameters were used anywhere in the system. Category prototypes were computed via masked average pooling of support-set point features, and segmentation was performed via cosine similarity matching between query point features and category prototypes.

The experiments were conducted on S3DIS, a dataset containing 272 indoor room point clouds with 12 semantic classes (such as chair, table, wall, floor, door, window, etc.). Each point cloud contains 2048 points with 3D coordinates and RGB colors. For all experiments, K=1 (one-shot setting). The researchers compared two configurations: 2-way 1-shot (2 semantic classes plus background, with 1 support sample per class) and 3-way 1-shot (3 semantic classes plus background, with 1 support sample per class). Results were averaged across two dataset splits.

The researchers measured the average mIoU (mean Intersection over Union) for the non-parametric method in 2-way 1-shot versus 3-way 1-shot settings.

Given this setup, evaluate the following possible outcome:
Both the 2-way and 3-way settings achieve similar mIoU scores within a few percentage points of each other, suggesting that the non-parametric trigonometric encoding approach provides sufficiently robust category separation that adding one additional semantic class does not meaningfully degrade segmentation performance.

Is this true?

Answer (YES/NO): NO